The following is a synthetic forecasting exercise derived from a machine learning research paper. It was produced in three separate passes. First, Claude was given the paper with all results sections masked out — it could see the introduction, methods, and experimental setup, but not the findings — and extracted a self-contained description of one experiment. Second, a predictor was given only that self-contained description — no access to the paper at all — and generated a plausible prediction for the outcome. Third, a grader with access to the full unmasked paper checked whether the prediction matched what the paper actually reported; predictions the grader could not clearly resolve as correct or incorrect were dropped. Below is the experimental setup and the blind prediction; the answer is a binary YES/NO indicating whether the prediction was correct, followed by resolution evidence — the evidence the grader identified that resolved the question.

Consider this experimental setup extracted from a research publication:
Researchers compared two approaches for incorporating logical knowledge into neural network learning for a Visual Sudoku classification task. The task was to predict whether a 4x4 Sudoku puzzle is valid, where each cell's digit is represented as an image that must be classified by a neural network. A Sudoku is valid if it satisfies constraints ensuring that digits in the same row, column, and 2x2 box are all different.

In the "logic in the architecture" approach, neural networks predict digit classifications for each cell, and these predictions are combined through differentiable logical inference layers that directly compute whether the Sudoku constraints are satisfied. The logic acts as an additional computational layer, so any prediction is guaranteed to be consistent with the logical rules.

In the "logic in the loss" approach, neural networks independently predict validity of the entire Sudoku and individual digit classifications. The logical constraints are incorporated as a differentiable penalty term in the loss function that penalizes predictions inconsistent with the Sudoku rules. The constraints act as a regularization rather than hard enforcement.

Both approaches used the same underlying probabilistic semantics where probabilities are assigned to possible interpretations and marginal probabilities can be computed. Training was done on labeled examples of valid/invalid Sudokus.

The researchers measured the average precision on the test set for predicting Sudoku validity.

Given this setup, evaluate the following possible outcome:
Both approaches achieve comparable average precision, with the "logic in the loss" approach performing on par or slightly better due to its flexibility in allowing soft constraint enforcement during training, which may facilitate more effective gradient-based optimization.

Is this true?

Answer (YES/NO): NO